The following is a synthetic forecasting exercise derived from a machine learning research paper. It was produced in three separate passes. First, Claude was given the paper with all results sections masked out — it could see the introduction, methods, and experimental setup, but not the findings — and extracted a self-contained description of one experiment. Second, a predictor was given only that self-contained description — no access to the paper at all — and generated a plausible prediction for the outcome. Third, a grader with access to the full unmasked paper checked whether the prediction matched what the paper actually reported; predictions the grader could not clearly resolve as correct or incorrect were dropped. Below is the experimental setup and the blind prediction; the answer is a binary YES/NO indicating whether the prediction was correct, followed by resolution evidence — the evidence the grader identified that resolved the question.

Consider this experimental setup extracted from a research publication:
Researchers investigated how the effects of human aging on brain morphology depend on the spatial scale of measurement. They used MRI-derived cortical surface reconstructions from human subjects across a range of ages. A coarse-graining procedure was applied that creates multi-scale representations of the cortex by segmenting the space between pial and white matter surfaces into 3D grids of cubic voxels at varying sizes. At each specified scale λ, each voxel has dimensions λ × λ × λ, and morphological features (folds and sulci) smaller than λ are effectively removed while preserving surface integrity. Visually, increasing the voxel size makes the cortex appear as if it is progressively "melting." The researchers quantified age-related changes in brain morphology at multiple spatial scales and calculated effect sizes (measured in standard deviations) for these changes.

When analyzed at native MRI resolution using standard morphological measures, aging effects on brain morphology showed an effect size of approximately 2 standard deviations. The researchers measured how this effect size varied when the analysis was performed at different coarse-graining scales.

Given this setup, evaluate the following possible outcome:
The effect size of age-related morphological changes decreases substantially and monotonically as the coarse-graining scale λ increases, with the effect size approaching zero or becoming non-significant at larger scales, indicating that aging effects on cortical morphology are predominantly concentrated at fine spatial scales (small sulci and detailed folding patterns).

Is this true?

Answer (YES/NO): NO